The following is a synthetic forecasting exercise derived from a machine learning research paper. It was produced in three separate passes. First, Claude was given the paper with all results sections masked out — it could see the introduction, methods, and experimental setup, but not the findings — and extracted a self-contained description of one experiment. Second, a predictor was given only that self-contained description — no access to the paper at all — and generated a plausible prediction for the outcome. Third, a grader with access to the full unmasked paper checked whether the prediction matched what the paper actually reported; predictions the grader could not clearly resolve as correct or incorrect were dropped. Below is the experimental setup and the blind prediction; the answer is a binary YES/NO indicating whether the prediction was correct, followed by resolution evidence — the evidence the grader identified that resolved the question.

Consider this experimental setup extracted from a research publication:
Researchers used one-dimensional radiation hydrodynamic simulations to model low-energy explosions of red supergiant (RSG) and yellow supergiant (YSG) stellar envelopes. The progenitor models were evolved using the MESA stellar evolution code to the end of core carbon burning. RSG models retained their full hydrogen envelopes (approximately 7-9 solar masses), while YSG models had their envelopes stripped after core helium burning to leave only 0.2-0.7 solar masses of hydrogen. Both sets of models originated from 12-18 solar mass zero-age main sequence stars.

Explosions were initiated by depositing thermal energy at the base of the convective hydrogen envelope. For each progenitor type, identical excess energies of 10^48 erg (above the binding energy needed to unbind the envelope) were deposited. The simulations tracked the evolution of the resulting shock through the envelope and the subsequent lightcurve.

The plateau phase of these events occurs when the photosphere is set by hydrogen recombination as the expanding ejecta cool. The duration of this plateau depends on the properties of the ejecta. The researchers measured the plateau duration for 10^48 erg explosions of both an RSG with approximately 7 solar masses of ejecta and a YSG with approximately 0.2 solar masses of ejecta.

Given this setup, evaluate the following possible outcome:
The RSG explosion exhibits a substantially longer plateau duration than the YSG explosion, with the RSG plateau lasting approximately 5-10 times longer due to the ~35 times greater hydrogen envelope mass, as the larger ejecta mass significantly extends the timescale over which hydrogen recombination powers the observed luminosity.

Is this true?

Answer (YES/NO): YES